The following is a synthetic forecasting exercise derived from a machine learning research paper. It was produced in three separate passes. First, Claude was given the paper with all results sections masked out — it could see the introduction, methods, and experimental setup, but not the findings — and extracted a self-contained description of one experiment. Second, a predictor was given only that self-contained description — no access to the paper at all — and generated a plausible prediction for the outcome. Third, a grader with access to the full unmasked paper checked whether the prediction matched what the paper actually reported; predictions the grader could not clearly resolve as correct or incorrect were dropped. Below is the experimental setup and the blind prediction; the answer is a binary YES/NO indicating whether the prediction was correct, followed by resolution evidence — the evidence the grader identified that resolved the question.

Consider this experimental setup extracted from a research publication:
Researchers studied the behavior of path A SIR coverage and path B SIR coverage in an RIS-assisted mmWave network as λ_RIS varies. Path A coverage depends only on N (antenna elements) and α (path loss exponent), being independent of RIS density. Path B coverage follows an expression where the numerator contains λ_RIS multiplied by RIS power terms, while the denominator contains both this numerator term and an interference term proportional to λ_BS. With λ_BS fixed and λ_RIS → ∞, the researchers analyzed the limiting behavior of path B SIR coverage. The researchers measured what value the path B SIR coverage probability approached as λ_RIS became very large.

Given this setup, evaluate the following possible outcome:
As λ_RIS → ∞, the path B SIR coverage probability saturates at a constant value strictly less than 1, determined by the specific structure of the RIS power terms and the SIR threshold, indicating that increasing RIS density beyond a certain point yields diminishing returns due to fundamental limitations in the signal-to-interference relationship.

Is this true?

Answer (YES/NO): NO